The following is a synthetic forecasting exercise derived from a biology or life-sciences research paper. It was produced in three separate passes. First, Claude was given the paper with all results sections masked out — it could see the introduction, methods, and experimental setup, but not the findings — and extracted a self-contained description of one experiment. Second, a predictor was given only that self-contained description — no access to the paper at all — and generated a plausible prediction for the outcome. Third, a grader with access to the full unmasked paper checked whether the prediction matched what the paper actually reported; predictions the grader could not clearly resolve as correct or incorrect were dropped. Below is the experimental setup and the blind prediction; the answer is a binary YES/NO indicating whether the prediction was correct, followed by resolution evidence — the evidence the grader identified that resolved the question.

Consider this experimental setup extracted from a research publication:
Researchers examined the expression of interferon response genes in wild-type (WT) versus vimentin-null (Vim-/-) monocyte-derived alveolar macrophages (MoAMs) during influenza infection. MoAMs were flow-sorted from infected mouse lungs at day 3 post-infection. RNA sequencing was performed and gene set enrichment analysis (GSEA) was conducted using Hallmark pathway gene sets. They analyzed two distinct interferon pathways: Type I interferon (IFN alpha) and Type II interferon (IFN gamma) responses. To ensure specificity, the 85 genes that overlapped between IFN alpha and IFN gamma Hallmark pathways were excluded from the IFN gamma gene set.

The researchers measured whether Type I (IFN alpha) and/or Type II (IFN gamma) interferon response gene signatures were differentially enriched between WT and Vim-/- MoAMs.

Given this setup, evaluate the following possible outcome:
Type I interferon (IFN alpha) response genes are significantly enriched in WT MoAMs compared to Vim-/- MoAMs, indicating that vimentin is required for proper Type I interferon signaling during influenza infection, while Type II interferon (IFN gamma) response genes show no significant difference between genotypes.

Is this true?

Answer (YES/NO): YES